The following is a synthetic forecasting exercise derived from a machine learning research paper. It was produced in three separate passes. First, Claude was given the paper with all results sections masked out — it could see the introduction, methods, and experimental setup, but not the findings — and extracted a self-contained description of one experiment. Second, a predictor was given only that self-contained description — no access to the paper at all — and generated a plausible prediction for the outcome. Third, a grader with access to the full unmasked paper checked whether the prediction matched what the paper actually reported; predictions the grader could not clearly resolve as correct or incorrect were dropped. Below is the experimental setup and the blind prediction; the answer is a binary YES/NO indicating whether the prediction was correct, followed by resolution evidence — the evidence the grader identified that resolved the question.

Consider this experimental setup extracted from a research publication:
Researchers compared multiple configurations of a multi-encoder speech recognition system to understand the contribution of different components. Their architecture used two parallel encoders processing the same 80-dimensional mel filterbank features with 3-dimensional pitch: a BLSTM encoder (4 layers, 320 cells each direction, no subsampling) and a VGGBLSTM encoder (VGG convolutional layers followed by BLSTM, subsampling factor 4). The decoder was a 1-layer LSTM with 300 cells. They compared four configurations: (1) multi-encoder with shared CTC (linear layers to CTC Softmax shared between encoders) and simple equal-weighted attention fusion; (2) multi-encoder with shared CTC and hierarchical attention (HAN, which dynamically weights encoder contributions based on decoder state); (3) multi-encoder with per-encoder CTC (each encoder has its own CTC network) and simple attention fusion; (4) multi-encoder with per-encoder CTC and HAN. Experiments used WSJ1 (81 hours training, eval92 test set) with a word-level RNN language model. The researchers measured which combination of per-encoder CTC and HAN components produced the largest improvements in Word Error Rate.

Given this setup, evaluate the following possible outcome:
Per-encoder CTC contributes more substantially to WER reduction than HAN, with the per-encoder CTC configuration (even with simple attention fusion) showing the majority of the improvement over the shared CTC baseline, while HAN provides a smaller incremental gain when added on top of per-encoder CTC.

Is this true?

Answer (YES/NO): NO